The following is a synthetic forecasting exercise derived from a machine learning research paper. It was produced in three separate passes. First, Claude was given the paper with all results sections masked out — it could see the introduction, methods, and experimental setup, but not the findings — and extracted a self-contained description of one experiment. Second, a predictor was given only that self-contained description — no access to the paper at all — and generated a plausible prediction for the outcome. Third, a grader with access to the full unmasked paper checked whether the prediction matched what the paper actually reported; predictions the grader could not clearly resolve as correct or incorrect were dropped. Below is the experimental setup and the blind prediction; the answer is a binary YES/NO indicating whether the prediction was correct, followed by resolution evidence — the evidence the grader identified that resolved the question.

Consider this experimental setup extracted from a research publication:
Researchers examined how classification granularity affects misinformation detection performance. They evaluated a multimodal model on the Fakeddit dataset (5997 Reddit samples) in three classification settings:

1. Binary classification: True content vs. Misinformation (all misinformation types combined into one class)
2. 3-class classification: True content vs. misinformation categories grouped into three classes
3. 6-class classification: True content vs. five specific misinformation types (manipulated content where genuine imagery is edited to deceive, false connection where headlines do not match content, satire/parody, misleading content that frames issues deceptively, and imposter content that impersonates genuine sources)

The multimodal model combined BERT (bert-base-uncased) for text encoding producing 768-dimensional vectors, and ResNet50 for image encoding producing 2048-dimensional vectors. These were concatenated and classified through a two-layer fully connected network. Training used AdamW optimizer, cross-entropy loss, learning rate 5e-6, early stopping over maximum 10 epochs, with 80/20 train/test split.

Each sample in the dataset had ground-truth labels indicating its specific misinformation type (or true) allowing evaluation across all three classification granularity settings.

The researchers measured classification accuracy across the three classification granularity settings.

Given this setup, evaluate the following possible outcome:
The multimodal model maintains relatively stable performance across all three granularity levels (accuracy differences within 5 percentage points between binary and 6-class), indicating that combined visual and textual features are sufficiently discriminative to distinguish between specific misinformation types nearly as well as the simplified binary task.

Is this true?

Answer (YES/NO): YES